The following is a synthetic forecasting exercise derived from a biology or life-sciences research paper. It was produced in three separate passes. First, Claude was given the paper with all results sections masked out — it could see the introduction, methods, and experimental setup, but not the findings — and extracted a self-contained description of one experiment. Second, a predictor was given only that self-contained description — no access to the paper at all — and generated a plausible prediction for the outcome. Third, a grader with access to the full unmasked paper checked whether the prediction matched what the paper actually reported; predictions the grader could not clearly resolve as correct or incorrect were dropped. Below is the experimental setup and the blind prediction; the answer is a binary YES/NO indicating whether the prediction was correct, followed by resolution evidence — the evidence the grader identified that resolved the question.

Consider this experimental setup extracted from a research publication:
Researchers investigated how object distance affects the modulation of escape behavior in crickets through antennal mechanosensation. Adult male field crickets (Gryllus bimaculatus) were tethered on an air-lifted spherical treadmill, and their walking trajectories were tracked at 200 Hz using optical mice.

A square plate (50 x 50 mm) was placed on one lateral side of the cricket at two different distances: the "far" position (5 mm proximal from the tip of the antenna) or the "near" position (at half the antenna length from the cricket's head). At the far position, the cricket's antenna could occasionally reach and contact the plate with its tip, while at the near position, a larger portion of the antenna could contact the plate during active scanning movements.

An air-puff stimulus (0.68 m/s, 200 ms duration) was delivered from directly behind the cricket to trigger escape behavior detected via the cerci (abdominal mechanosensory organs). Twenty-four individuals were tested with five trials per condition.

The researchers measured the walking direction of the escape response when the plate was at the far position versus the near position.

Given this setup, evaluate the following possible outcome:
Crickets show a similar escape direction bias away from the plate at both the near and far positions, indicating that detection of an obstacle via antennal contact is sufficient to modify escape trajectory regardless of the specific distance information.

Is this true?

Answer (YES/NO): NO